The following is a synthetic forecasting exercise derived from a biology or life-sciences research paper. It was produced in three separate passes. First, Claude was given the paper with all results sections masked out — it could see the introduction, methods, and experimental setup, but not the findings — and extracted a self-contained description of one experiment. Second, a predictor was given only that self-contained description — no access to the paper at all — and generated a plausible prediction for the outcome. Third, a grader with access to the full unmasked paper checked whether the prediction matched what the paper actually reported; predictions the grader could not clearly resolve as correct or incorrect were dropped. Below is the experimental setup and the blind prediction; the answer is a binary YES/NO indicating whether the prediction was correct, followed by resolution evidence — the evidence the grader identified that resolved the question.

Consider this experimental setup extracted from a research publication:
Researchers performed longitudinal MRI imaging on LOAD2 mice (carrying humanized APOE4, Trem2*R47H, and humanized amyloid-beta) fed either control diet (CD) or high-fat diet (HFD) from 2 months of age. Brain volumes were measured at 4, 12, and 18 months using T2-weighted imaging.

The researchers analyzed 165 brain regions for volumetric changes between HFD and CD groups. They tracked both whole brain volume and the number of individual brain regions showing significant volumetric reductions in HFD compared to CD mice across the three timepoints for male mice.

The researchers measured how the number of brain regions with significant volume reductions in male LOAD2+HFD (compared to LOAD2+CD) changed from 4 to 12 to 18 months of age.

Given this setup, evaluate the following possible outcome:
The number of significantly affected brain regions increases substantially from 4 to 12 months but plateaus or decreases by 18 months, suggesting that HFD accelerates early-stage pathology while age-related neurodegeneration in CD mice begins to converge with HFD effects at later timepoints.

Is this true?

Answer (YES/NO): NO